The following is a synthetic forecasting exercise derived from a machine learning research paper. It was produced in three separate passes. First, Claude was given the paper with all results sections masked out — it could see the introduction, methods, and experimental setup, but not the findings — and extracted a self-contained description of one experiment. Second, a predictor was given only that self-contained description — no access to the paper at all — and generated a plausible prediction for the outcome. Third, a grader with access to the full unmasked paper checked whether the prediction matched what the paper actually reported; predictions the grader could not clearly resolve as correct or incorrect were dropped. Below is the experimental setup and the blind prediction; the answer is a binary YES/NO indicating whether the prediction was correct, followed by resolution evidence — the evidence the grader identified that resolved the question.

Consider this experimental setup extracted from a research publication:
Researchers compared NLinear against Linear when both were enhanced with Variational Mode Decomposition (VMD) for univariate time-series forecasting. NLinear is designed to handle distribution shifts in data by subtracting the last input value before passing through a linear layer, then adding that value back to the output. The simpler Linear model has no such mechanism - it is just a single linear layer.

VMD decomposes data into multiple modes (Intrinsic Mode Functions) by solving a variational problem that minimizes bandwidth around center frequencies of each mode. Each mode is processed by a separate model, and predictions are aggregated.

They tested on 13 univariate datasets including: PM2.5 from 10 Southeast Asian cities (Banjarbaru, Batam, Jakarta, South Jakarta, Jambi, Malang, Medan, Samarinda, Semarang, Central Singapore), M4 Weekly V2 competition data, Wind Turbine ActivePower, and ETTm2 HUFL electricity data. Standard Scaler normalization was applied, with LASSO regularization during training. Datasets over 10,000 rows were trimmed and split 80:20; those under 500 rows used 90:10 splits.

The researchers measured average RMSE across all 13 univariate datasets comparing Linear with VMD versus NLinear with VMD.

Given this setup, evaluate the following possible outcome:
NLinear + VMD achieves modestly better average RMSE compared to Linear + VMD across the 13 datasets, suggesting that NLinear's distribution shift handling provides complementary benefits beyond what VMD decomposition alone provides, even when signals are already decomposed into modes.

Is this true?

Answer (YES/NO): NO